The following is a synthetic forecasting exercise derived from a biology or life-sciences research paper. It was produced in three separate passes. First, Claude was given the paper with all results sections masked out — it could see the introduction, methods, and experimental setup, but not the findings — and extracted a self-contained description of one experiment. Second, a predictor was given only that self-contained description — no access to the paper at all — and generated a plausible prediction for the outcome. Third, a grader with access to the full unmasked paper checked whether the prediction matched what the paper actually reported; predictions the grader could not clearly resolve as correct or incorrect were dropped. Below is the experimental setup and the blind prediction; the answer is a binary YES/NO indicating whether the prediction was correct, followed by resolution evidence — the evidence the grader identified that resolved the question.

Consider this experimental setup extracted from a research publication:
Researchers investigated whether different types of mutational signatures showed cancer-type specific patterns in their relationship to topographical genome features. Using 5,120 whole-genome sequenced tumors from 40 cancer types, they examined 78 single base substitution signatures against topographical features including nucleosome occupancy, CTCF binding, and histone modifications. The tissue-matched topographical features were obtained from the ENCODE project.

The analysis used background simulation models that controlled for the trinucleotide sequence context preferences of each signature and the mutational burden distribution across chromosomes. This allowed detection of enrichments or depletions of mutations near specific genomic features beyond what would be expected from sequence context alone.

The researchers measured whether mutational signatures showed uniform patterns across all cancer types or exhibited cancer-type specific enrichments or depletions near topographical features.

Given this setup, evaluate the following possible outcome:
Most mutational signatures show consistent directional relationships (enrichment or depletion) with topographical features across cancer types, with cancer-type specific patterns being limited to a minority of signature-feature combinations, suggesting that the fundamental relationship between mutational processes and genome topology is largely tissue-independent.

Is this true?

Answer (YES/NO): YES